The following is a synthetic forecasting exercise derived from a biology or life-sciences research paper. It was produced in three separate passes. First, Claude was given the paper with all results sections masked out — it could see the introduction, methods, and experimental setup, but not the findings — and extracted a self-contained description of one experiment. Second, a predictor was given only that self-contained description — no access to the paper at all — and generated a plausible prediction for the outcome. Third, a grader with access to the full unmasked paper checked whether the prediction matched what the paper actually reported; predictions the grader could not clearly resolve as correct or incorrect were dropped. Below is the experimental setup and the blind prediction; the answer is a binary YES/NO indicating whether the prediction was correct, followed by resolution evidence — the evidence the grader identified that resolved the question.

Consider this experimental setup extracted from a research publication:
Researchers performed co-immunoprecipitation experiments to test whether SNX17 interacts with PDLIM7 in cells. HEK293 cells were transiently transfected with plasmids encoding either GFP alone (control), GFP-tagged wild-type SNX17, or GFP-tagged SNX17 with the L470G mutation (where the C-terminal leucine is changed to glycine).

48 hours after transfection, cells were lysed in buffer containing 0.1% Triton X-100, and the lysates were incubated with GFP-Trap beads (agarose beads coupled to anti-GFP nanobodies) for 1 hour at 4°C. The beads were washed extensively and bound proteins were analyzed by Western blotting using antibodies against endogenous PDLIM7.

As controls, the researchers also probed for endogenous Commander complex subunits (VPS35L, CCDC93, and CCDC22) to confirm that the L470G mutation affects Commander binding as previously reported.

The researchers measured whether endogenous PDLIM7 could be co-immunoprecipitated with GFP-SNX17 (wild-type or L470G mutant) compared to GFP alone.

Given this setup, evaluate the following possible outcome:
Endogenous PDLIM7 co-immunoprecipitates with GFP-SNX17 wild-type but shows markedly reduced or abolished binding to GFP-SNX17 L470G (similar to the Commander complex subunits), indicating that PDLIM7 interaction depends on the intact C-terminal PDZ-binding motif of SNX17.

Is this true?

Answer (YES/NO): YES